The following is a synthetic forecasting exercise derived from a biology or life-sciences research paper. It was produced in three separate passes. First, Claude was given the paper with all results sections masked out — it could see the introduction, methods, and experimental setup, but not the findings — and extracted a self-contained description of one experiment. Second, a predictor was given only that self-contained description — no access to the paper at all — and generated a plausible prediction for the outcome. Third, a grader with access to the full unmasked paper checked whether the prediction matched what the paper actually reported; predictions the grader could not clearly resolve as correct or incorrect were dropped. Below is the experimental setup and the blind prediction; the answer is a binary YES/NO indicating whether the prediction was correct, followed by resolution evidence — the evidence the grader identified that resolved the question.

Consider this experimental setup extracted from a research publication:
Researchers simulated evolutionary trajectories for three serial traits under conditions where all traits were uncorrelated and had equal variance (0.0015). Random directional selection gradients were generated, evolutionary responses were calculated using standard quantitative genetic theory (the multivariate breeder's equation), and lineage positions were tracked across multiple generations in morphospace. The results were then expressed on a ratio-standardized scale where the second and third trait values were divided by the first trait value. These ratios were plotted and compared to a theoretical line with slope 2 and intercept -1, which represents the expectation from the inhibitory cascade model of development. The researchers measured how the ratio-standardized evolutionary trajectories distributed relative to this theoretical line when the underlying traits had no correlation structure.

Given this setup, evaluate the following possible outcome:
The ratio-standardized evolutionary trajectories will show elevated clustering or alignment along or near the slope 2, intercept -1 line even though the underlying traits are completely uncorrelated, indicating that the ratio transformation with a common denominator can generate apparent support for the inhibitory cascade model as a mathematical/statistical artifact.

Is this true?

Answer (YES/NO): YES